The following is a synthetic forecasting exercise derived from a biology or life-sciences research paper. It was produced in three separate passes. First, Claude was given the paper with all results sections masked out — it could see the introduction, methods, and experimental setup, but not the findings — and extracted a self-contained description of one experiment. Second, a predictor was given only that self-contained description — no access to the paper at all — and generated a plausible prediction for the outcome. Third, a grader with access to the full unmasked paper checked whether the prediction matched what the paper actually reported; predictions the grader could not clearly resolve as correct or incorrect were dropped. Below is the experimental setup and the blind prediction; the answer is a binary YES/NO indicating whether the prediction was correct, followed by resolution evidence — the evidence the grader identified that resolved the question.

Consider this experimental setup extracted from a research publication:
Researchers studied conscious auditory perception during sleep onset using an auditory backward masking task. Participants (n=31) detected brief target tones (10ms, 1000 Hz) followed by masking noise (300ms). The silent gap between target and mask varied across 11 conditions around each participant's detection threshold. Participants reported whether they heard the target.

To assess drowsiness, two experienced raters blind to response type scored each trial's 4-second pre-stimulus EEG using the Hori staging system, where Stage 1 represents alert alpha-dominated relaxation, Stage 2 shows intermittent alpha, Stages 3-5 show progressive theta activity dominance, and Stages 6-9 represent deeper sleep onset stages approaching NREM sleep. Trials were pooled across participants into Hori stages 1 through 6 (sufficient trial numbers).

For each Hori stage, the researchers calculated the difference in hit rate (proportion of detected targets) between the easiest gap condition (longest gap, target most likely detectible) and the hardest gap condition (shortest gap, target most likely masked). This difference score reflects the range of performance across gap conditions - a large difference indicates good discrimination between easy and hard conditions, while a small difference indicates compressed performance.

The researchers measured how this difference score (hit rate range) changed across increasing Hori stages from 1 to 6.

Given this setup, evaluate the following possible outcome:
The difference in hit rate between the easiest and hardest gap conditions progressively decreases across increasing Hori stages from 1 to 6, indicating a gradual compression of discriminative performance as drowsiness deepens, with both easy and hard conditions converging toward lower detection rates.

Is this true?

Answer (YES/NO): NO